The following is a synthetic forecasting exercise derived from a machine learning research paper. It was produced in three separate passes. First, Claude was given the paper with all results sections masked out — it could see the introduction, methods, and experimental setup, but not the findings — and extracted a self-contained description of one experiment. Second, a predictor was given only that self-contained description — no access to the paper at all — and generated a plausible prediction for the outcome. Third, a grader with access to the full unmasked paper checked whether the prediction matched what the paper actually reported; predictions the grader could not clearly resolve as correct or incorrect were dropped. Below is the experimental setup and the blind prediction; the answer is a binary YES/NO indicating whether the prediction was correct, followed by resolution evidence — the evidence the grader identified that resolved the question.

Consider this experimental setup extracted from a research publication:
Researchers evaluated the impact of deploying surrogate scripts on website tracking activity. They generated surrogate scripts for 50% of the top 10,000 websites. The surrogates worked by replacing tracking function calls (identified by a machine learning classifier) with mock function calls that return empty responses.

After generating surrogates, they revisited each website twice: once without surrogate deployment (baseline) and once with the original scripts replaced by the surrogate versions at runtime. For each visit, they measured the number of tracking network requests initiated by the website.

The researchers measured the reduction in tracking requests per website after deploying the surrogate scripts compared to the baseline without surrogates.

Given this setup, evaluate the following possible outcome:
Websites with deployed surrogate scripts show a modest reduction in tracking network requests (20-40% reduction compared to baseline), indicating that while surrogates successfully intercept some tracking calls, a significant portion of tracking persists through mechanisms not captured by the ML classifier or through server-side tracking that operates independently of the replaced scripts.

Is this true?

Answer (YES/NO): NO